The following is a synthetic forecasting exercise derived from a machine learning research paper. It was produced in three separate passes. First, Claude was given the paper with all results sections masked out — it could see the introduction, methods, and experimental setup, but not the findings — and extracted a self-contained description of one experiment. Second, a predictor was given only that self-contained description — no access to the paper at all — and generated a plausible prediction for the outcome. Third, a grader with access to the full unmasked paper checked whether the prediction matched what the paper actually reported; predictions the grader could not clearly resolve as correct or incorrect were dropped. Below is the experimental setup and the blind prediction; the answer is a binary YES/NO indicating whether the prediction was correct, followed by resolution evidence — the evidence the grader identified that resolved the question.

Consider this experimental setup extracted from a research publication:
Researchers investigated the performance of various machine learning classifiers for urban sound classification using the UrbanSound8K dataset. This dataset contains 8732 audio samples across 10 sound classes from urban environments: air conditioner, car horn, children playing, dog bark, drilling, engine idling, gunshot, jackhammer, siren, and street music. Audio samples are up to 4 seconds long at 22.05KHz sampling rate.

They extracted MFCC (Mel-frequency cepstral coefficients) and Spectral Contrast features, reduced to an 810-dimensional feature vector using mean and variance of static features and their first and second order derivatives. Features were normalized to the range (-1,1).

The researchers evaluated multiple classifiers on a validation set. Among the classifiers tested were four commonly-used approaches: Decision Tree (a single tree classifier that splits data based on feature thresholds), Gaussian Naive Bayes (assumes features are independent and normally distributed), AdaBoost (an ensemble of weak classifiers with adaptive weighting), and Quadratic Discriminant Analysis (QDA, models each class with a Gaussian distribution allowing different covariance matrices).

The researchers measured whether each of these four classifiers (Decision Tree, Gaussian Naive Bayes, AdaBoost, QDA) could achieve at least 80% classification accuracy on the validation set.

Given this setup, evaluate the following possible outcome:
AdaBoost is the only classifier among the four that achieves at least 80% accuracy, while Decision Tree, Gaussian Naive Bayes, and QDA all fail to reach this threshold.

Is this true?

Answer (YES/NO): NO